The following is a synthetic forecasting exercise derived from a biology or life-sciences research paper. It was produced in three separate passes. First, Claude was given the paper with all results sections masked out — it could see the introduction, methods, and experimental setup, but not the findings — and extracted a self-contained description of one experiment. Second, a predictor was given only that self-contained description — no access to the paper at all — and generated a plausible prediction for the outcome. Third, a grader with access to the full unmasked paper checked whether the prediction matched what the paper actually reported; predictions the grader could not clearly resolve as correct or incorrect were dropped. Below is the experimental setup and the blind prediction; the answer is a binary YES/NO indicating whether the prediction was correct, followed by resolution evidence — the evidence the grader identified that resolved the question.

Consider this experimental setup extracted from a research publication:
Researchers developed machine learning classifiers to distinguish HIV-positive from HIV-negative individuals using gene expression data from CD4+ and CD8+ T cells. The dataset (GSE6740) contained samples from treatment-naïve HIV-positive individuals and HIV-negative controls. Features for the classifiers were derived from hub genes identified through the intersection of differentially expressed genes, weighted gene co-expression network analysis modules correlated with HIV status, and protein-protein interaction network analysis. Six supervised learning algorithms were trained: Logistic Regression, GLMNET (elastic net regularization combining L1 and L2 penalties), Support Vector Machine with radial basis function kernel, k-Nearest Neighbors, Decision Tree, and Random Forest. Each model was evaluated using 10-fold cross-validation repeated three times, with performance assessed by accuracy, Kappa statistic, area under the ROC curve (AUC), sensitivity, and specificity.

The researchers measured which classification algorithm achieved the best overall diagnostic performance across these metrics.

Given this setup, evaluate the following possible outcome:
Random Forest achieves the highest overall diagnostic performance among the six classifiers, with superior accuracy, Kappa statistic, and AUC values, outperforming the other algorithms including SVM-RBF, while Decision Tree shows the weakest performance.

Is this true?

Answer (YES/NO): NO